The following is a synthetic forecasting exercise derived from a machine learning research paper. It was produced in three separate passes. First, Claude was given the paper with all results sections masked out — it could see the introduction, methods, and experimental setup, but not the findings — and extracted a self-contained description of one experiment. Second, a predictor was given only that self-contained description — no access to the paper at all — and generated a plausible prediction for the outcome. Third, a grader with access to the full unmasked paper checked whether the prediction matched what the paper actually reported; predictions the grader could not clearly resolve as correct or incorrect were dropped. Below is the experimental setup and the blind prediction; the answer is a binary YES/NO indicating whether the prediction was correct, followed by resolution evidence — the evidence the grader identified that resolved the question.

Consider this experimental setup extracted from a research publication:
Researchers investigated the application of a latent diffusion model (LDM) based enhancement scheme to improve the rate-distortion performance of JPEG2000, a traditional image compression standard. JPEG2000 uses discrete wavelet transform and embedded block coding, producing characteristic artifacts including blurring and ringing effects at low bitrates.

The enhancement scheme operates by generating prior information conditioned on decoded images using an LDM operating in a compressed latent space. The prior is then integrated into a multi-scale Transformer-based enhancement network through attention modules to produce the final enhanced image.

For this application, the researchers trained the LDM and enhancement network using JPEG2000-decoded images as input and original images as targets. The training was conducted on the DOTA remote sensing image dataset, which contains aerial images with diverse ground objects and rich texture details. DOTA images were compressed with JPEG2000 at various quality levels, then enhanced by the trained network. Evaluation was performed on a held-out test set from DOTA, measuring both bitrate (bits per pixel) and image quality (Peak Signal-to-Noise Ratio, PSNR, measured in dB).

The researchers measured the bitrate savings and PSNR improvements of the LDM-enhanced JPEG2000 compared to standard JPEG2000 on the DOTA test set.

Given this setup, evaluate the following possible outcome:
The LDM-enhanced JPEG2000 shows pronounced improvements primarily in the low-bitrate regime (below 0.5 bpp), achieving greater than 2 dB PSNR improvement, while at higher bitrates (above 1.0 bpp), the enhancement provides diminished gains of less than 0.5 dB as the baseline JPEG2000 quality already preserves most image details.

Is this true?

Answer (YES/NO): NO